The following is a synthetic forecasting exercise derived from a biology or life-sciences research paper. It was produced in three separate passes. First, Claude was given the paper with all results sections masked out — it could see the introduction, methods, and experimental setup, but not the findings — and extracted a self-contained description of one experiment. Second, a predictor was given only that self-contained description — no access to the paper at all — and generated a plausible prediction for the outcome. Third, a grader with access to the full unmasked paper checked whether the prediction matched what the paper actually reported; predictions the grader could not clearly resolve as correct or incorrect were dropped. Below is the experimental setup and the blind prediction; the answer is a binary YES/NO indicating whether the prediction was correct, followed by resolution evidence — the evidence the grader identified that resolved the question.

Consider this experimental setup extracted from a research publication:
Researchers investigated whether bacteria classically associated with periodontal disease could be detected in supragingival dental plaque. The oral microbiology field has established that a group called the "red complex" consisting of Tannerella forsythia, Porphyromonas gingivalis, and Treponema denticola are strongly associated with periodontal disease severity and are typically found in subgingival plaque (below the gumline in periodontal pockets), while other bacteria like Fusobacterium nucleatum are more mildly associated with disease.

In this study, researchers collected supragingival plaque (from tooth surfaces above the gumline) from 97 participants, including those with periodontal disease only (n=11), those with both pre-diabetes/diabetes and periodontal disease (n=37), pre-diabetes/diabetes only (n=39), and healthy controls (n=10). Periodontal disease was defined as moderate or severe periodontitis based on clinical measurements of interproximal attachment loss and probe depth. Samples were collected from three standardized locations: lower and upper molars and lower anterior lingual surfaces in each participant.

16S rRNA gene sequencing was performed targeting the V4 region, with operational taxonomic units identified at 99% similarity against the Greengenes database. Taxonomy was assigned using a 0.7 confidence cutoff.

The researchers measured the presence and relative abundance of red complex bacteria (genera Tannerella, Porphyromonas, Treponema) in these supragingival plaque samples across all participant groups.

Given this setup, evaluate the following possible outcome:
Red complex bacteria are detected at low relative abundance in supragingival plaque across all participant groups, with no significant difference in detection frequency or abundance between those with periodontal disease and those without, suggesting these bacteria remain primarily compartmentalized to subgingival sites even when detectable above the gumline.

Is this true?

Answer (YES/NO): NO